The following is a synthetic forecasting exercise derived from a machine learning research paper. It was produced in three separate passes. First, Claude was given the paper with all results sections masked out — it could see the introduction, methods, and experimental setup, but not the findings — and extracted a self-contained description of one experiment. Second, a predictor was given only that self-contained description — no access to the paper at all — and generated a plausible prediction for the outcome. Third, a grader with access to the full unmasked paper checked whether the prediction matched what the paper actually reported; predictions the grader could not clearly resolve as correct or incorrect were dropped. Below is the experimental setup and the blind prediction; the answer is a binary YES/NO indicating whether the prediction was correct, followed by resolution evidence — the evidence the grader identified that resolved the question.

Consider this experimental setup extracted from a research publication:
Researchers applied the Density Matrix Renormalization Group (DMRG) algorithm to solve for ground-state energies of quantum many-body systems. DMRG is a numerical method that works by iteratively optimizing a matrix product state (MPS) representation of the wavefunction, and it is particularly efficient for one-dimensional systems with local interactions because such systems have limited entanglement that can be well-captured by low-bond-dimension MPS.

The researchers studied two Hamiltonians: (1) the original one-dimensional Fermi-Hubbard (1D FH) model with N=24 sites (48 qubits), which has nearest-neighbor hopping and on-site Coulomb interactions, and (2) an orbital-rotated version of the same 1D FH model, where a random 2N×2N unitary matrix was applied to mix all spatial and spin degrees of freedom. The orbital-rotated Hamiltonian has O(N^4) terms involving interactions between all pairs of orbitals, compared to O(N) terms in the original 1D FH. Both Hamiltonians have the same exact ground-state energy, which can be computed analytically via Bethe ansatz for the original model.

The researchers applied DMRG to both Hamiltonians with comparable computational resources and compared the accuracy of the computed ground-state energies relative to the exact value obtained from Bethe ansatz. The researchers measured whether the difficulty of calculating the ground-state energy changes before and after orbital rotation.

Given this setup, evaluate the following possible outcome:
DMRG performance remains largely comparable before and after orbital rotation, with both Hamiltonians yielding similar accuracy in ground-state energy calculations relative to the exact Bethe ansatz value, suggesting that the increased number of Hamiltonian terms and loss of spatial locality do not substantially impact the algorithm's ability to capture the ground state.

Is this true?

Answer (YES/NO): NO